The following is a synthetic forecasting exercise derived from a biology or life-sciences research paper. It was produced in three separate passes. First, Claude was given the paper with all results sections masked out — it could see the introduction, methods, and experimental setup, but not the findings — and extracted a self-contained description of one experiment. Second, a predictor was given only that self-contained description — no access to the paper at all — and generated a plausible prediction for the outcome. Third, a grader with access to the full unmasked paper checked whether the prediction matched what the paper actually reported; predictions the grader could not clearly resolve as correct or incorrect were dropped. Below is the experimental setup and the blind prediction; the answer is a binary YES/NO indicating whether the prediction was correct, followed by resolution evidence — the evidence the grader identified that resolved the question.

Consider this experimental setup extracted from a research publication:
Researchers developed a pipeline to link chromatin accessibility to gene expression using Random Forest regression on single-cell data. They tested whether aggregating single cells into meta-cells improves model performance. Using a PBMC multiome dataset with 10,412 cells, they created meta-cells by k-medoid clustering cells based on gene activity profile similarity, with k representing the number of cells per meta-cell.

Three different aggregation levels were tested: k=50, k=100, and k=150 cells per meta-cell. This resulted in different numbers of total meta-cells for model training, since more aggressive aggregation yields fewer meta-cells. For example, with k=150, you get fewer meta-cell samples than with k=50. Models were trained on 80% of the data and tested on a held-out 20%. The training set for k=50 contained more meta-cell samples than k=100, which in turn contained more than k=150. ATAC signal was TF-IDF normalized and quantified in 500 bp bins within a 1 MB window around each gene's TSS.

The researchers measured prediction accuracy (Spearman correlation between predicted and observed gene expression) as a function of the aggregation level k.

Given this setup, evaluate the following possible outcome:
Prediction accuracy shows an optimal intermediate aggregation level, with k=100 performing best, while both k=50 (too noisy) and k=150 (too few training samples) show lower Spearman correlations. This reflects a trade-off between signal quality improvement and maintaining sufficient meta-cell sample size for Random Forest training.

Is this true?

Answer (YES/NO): YES